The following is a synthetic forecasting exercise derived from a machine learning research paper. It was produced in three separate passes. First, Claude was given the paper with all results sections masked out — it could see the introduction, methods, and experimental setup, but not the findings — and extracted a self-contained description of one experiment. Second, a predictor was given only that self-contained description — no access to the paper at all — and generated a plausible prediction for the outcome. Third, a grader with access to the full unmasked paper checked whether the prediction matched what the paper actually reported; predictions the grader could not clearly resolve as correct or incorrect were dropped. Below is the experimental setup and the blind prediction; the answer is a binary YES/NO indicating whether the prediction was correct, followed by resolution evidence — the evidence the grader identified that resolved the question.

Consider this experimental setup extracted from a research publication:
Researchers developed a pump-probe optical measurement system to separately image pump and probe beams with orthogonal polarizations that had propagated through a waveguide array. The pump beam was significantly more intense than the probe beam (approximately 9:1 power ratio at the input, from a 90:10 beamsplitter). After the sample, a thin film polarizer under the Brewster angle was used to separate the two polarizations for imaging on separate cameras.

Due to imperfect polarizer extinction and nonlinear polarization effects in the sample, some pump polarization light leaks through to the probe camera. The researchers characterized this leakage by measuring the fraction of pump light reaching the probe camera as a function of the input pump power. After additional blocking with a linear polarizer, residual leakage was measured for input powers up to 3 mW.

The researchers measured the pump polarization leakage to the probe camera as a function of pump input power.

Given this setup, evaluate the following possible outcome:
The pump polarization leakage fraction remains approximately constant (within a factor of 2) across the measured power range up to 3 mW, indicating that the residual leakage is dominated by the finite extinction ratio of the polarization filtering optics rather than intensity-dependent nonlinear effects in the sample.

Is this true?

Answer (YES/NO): NO